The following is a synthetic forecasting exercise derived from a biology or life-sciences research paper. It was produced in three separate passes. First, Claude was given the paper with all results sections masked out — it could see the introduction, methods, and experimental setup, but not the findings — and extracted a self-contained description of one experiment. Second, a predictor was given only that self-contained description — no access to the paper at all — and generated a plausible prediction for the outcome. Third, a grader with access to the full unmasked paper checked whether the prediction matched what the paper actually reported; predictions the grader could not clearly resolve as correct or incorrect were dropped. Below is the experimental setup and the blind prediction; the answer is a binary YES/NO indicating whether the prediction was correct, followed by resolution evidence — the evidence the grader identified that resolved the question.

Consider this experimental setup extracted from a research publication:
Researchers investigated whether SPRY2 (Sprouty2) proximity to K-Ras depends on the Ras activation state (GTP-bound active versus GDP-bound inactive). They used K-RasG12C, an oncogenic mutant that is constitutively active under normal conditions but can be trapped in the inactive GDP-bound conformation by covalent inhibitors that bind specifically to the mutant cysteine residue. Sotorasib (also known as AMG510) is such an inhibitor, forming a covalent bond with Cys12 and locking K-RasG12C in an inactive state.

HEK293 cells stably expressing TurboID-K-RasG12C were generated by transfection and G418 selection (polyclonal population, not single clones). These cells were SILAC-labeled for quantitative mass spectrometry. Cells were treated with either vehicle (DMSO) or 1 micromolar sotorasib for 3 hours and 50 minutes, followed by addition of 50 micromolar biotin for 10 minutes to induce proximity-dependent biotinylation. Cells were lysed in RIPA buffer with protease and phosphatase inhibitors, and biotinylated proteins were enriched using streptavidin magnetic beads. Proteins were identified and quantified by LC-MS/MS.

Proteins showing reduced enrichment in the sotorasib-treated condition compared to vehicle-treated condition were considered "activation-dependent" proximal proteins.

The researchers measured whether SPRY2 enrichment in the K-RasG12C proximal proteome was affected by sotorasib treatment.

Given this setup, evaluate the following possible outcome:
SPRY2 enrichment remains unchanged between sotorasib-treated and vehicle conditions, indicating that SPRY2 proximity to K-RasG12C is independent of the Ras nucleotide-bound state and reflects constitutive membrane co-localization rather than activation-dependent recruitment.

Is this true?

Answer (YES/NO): NO